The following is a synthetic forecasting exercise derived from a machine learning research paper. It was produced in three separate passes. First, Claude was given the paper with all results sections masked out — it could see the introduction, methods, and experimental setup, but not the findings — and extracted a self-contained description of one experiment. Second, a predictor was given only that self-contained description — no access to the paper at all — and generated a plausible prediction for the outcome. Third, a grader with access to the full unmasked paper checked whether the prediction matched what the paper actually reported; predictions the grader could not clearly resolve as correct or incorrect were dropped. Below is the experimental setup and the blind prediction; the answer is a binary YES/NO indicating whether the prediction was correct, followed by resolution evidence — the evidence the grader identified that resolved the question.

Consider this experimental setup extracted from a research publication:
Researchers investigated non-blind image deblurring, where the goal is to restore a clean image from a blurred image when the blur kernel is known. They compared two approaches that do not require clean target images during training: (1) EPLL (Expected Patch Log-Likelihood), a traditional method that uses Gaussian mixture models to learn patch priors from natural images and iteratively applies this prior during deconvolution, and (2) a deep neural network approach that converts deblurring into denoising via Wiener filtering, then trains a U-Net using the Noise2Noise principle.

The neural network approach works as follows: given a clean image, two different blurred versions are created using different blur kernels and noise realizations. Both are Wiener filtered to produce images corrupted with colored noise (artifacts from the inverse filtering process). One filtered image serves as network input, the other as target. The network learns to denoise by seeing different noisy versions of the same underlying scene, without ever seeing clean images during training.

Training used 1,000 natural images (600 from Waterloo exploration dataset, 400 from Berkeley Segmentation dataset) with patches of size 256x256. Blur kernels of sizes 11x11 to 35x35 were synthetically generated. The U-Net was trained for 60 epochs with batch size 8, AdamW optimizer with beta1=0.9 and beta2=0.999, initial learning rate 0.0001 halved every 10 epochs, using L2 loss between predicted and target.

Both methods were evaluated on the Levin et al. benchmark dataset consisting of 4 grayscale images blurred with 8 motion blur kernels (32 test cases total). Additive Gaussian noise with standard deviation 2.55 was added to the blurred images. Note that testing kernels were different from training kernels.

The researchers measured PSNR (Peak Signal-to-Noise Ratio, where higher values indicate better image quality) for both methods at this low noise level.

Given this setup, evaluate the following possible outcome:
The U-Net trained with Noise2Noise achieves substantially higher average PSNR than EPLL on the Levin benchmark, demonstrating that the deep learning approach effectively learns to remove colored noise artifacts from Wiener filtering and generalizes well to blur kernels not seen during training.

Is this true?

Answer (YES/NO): YES